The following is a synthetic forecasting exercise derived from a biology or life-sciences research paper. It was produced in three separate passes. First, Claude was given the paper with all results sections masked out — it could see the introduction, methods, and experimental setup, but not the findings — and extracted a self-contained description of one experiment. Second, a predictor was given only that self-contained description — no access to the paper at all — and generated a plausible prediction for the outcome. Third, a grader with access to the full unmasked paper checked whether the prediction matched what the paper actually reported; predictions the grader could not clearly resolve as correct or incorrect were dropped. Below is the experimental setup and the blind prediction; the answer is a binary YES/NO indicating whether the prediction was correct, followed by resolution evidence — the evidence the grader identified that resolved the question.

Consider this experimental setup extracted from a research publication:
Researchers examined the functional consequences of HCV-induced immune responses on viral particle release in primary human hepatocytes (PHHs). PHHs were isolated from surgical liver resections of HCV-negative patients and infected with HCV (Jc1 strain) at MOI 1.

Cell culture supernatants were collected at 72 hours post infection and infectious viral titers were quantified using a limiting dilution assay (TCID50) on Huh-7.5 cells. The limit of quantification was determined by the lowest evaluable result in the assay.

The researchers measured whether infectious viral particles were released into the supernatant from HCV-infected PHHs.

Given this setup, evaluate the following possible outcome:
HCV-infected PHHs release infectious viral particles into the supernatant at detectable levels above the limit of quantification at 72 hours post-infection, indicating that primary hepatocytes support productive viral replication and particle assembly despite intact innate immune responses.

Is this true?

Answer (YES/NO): NO